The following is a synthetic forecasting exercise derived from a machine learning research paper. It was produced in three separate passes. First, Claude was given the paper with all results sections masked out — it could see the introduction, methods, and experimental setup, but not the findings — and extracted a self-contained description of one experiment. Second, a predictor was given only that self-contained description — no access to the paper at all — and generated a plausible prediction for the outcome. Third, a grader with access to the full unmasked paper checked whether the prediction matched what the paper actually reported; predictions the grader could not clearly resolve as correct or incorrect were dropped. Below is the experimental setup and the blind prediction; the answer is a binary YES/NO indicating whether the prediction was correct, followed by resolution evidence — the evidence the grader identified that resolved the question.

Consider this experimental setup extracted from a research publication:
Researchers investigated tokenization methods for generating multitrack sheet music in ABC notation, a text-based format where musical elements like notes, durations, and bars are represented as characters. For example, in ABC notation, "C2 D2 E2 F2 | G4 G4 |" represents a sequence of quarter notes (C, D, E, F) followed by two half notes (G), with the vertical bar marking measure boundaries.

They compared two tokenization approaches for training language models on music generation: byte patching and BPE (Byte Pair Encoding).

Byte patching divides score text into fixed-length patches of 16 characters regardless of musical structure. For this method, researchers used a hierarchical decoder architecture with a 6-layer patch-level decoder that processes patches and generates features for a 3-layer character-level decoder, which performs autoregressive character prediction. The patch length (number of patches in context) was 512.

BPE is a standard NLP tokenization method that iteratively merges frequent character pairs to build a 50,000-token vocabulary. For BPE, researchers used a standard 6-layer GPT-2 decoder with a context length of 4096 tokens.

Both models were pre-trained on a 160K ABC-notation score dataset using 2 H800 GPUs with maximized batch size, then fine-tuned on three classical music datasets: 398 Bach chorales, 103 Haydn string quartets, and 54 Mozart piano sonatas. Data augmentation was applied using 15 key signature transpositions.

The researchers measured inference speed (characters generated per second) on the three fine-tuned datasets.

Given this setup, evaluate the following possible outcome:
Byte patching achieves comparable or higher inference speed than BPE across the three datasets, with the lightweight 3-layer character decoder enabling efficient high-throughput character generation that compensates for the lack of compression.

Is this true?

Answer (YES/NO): YES